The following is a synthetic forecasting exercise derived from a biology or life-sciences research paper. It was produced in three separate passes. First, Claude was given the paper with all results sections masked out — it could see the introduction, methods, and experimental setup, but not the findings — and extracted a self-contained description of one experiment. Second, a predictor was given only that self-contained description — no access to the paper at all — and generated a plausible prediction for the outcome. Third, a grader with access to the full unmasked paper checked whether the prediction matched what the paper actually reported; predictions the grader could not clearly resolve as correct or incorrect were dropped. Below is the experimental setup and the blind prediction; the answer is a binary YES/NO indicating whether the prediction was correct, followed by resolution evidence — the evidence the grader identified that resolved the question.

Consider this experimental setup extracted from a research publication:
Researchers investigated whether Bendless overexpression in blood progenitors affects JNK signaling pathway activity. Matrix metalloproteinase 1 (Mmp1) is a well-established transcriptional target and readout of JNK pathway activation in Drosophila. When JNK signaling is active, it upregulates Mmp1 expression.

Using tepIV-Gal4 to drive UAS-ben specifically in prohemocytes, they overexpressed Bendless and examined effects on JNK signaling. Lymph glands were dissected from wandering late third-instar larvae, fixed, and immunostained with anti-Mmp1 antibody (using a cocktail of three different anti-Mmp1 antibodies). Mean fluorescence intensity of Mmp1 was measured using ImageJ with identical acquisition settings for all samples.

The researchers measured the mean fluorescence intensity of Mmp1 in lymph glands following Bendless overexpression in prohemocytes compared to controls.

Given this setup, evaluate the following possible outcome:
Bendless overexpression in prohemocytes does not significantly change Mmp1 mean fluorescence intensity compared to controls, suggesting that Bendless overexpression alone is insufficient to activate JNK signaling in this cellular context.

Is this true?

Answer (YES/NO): NO